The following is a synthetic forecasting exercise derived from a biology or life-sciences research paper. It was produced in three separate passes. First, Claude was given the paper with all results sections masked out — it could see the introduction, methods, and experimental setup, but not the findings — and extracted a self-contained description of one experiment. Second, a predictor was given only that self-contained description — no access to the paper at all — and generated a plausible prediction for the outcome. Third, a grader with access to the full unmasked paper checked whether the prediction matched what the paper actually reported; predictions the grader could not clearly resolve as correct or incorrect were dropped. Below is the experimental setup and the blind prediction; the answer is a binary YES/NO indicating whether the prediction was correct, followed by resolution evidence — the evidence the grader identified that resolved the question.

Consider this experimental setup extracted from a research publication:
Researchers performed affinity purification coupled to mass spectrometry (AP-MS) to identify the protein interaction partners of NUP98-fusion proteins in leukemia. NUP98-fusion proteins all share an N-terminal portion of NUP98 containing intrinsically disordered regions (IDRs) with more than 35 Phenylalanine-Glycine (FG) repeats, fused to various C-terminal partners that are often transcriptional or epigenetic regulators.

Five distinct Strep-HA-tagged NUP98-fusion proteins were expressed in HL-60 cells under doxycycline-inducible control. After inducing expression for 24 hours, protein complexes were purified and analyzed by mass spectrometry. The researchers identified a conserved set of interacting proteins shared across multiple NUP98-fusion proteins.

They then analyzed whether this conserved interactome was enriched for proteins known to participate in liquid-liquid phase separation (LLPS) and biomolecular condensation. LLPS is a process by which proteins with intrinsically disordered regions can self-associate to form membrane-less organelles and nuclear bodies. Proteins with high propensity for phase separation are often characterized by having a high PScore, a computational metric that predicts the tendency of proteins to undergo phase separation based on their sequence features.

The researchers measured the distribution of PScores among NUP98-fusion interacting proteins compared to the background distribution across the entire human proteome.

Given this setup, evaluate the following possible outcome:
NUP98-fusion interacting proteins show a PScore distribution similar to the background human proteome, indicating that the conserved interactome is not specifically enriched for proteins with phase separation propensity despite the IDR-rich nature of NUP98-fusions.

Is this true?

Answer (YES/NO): NO